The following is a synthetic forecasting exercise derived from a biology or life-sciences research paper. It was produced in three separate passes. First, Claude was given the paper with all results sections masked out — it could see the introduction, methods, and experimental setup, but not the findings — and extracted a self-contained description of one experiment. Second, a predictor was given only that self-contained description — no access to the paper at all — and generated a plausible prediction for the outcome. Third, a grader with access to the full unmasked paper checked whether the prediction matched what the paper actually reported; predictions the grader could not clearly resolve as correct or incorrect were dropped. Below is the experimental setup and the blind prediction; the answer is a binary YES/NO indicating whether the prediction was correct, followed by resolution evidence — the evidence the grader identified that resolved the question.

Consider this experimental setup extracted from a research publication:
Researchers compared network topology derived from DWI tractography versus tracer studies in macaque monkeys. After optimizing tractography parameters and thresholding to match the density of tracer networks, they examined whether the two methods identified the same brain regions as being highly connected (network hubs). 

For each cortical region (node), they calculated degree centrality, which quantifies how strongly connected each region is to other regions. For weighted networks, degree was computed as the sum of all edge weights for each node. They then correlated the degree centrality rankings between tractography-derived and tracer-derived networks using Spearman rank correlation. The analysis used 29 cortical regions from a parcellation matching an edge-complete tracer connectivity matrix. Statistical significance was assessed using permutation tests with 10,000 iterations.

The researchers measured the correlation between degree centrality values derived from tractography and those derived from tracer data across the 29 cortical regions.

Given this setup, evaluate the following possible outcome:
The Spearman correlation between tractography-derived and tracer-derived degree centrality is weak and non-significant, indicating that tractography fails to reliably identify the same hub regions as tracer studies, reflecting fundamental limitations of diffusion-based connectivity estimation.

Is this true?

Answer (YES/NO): NO